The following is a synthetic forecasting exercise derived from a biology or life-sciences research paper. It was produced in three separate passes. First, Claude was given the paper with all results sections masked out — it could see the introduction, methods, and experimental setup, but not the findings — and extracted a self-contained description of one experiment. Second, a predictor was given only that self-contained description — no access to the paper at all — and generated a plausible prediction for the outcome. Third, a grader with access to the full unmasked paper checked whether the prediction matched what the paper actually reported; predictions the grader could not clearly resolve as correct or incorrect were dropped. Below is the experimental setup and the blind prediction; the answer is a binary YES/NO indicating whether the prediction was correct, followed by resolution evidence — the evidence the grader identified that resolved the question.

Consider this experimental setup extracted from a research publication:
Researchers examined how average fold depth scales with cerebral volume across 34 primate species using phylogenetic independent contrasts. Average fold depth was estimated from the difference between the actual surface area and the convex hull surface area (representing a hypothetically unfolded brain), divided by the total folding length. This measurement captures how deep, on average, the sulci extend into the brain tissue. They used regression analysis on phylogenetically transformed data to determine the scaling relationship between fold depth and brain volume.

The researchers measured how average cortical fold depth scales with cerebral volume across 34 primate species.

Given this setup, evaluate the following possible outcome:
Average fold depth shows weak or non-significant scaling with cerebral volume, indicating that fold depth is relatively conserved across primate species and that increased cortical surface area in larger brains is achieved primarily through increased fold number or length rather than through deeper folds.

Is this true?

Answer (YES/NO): NO